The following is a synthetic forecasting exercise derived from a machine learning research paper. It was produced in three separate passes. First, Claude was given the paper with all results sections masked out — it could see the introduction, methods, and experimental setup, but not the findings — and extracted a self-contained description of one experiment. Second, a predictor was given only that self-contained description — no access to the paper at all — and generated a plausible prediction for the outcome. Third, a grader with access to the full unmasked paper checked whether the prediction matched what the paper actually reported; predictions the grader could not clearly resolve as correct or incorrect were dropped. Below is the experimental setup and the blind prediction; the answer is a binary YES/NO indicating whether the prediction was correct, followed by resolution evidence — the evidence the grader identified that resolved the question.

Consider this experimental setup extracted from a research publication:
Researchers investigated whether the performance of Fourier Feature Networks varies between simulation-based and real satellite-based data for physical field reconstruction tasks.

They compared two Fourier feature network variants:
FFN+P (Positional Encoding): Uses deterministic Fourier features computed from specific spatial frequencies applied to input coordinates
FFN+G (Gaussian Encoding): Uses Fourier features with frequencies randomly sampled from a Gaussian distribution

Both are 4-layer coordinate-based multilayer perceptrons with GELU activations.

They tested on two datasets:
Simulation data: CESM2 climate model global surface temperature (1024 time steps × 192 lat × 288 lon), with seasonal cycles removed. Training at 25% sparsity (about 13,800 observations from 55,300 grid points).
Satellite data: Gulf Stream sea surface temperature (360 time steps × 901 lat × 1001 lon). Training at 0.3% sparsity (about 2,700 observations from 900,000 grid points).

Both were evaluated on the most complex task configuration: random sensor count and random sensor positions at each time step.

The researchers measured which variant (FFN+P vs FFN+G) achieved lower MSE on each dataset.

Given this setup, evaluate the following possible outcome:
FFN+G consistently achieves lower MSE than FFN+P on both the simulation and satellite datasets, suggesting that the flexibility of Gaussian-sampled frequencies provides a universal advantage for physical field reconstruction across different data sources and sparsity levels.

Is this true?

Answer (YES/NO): NO